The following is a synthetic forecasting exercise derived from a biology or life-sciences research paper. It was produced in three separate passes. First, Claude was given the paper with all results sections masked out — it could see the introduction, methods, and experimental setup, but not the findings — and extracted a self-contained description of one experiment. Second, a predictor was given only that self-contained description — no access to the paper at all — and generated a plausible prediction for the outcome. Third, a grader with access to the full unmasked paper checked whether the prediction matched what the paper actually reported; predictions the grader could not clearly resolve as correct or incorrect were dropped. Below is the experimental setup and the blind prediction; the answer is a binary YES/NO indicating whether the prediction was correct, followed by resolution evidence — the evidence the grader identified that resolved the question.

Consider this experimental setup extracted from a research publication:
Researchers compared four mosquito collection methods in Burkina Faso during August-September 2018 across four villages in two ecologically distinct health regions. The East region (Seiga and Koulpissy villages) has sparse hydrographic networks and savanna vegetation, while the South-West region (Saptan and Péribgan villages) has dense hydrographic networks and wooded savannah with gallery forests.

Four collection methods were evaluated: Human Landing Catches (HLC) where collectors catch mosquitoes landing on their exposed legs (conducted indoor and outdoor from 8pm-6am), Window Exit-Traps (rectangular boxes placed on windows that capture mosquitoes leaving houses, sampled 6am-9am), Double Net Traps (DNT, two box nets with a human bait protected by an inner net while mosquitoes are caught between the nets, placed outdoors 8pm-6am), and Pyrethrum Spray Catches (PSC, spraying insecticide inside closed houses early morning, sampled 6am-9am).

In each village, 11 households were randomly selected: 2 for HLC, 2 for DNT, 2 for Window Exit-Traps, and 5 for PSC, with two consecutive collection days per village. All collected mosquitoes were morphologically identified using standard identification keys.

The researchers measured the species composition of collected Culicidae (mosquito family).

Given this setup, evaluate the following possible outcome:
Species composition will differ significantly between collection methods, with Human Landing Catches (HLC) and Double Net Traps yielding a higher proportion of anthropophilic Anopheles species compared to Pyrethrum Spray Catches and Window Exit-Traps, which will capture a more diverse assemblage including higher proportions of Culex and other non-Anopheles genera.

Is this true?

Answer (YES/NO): NO